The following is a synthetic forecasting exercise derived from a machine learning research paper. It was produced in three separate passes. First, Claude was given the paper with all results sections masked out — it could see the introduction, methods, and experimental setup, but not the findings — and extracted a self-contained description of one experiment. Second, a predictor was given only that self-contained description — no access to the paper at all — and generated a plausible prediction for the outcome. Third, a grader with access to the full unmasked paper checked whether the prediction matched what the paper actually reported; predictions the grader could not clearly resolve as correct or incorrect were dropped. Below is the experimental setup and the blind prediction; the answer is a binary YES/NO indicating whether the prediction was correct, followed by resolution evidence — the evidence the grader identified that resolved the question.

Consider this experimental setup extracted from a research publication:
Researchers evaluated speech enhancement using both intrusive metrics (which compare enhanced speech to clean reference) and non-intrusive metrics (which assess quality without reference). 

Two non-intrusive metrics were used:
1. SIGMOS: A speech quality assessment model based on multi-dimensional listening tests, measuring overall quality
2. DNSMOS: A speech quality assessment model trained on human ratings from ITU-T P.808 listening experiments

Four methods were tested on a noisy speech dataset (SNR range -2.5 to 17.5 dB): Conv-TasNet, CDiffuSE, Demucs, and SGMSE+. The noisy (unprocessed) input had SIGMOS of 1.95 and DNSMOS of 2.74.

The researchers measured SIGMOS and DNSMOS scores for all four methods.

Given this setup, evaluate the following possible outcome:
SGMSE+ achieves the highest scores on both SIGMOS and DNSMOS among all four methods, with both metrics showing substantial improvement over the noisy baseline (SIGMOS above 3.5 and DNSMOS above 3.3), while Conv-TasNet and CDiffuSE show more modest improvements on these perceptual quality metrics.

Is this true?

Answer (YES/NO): NO